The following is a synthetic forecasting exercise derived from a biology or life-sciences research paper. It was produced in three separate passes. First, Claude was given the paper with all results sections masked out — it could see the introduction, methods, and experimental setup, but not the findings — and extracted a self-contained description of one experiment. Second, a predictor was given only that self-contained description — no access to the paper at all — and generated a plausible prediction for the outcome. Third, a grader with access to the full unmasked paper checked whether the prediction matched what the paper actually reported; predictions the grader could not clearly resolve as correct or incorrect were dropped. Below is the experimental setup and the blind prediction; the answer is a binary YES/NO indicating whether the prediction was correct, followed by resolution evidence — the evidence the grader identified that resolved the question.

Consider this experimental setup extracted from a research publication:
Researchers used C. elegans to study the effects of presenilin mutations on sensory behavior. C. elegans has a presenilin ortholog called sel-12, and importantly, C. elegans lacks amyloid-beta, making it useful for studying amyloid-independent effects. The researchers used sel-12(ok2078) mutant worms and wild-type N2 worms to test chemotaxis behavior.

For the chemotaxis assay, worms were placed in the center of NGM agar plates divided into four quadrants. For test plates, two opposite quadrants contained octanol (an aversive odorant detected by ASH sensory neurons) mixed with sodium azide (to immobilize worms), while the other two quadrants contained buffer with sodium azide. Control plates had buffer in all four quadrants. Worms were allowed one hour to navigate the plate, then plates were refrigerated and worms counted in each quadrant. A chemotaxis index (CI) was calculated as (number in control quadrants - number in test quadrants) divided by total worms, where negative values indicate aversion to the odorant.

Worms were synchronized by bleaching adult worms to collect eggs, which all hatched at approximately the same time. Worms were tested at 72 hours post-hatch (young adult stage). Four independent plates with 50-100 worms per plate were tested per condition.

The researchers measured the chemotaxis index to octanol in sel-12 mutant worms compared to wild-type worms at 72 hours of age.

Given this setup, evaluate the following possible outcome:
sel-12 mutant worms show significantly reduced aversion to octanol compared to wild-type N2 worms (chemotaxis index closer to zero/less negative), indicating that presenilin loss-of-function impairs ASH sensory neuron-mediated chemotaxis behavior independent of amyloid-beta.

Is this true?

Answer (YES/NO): YES